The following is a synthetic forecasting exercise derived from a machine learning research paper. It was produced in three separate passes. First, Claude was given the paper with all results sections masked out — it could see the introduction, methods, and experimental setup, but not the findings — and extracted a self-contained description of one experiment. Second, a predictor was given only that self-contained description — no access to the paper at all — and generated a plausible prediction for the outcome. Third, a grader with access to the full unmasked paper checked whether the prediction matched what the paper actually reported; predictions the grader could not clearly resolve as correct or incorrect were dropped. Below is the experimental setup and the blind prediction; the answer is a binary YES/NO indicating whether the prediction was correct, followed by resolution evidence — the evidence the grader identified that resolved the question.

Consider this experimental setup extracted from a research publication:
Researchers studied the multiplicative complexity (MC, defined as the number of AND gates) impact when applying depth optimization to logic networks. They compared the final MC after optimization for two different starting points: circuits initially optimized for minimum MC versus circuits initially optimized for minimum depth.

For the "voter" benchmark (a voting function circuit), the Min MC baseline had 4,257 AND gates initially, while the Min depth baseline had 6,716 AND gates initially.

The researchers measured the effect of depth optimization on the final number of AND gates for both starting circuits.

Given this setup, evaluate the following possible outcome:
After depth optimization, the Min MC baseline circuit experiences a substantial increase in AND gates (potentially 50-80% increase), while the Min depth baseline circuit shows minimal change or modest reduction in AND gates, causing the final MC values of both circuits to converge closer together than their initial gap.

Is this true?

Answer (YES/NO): NO